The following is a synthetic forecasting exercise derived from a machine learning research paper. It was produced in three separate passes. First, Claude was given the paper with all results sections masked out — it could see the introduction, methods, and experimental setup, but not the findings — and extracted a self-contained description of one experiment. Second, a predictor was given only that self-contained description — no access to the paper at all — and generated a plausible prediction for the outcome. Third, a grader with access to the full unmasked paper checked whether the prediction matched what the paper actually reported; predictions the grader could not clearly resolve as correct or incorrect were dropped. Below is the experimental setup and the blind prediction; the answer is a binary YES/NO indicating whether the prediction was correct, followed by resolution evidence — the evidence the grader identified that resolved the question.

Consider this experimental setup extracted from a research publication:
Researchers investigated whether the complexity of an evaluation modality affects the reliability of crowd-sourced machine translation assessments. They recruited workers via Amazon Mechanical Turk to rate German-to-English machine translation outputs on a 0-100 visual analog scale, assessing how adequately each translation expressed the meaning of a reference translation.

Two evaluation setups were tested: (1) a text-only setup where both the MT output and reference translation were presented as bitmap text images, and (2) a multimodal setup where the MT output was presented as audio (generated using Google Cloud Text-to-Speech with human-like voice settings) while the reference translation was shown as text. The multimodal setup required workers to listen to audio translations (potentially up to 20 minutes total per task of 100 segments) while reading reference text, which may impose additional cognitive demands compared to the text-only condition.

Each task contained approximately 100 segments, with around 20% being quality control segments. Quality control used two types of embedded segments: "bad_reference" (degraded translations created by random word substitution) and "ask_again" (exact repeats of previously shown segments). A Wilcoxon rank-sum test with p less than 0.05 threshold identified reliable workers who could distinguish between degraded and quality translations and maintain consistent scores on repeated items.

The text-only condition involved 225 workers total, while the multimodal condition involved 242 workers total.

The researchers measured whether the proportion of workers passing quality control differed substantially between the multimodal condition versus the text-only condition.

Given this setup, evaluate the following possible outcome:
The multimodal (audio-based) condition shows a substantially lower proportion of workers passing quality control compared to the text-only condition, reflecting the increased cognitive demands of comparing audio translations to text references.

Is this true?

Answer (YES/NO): NO